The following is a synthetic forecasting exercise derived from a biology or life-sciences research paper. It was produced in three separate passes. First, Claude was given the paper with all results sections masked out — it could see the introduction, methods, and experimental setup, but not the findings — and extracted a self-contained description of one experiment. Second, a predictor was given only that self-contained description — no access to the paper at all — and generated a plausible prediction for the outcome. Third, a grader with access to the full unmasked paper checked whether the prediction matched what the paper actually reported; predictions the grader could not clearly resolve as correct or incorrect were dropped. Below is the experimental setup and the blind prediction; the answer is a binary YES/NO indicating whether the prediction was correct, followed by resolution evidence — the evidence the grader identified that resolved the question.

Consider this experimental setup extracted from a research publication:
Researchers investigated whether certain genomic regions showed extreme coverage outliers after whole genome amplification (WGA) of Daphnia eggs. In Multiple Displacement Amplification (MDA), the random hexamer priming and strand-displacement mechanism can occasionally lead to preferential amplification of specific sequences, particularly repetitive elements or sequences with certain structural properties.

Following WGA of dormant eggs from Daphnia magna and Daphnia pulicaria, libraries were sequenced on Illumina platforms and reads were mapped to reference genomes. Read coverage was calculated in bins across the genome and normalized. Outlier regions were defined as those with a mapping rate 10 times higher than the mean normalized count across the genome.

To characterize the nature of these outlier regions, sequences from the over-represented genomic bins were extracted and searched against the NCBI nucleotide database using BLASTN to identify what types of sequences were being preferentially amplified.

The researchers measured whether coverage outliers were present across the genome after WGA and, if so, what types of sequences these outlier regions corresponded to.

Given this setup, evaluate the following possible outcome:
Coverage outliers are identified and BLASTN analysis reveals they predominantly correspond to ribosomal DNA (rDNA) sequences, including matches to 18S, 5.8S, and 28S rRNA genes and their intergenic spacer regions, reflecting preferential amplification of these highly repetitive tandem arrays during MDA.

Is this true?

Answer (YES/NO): NO